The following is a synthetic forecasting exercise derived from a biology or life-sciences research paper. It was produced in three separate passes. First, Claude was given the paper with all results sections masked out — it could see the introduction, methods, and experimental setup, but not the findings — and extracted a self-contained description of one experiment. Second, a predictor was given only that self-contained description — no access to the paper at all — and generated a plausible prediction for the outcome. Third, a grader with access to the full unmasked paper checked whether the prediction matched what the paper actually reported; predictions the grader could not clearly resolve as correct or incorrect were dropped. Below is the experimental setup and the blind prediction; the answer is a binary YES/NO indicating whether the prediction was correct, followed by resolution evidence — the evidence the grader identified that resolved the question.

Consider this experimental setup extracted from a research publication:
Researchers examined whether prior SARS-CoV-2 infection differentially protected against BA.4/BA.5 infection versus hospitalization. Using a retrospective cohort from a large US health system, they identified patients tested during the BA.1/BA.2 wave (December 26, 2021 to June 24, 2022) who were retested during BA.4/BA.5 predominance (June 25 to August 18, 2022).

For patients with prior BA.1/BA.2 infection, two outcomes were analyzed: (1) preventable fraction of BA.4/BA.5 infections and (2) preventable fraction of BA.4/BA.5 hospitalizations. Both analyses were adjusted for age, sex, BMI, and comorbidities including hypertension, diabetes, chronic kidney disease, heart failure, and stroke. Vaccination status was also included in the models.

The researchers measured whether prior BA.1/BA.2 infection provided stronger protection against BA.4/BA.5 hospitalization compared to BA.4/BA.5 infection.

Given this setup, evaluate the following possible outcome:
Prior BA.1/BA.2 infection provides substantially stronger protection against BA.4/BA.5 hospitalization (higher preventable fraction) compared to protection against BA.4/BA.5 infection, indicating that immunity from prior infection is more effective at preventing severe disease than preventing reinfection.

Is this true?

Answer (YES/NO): NO